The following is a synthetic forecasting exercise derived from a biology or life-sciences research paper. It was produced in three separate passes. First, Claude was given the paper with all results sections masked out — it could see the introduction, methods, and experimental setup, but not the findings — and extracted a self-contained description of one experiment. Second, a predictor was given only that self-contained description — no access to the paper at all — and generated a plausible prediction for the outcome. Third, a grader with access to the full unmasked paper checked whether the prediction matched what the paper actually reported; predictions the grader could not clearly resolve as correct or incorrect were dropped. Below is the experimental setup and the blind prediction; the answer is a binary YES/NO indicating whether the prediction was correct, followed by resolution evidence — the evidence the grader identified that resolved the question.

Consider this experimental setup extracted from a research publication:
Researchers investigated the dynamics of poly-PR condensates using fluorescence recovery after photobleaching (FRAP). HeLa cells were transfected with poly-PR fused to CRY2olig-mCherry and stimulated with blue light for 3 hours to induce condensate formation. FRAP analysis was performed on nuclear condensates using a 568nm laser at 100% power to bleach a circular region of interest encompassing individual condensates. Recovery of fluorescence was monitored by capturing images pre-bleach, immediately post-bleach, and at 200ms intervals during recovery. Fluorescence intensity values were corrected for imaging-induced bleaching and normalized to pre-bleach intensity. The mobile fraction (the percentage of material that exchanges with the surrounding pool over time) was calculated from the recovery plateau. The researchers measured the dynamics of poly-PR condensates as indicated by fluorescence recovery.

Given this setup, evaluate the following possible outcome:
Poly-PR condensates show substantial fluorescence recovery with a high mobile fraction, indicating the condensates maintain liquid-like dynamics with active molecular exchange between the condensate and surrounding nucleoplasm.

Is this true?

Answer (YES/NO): NO